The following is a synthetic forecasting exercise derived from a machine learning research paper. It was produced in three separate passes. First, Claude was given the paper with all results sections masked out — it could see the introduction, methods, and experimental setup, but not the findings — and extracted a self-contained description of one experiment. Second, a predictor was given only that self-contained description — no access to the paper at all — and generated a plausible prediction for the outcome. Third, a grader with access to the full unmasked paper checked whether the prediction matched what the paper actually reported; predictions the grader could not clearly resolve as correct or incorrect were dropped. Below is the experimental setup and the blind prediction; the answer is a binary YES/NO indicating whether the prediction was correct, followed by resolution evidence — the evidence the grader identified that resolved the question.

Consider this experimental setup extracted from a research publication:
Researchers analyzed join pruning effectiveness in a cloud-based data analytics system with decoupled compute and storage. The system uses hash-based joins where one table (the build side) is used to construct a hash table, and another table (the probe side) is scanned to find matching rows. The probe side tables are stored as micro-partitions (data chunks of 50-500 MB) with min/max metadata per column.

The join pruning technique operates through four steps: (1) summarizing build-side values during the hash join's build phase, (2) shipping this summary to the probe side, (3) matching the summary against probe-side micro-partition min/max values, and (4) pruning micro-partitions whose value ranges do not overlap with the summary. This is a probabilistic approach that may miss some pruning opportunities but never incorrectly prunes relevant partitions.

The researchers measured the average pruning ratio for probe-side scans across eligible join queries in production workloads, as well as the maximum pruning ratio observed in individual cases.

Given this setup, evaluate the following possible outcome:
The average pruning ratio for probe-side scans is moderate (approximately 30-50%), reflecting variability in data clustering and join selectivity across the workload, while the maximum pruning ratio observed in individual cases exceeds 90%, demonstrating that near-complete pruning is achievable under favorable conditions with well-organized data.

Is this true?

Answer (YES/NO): NO